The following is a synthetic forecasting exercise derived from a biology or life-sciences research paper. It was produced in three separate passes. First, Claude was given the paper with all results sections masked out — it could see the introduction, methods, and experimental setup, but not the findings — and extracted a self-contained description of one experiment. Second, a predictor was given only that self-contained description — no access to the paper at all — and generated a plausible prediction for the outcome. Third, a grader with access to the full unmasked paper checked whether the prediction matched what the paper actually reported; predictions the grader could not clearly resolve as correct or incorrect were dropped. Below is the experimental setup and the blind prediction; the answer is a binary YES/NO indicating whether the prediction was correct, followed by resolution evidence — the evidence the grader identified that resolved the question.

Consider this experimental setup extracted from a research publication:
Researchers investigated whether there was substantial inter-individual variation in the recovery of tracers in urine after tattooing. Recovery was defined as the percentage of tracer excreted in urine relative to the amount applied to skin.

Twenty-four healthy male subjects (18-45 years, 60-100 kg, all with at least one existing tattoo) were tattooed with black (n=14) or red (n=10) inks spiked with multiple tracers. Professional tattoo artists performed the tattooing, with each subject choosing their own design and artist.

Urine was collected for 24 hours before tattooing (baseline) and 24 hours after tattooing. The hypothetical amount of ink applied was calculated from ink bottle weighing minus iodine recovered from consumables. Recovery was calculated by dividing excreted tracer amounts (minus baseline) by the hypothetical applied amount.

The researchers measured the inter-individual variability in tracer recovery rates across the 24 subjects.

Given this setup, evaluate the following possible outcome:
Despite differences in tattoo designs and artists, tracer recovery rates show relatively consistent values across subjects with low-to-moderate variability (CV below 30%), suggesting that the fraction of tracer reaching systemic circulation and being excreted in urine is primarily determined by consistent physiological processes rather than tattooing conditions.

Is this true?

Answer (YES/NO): NO